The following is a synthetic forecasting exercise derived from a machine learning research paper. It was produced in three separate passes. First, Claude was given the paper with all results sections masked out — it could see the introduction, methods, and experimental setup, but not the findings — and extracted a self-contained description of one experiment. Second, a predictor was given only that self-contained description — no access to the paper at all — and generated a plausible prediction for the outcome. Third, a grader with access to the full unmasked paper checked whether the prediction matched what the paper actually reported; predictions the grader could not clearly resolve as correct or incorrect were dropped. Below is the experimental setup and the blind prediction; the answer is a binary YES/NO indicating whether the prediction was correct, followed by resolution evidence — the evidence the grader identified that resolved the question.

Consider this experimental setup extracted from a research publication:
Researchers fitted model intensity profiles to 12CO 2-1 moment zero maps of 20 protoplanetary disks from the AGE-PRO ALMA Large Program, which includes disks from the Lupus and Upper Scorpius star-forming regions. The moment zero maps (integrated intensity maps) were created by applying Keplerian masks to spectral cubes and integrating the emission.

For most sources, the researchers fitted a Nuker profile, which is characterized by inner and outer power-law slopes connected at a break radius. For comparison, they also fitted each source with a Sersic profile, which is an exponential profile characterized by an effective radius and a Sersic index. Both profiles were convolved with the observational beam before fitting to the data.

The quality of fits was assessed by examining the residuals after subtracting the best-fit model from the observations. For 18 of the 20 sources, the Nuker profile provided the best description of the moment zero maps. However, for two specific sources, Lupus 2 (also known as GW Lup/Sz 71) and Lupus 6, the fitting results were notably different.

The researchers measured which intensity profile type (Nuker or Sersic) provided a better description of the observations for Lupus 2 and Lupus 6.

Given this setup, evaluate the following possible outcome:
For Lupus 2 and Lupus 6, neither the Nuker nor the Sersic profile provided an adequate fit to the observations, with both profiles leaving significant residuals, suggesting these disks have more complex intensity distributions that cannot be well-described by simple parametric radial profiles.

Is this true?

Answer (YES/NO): NO